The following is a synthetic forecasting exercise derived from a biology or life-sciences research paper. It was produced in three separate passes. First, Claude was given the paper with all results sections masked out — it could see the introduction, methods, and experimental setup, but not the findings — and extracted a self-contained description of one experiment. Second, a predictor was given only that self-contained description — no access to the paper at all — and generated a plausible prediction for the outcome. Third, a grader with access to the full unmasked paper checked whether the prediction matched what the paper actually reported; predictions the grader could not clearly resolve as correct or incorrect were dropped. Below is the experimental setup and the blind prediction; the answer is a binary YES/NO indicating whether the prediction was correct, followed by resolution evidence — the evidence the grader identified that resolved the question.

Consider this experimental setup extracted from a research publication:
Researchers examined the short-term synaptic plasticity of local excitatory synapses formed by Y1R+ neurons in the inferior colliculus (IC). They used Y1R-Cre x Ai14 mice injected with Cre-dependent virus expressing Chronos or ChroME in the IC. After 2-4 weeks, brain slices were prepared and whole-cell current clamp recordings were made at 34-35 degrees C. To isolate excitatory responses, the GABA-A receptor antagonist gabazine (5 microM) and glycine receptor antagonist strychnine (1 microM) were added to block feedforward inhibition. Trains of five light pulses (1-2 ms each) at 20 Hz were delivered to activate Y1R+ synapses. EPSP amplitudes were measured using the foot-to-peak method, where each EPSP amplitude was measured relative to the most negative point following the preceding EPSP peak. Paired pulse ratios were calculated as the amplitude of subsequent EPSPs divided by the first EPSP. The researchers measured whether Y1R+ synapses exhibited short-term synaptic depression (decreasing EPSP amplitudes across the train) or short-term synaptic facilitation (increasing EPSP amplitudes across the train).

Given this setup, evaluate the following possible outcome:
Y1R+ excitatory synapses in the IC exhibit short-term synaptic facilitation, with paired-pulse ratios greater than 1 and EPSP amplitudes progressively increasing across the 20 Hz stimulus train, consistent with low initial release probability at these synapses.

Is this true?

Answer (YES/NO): NO